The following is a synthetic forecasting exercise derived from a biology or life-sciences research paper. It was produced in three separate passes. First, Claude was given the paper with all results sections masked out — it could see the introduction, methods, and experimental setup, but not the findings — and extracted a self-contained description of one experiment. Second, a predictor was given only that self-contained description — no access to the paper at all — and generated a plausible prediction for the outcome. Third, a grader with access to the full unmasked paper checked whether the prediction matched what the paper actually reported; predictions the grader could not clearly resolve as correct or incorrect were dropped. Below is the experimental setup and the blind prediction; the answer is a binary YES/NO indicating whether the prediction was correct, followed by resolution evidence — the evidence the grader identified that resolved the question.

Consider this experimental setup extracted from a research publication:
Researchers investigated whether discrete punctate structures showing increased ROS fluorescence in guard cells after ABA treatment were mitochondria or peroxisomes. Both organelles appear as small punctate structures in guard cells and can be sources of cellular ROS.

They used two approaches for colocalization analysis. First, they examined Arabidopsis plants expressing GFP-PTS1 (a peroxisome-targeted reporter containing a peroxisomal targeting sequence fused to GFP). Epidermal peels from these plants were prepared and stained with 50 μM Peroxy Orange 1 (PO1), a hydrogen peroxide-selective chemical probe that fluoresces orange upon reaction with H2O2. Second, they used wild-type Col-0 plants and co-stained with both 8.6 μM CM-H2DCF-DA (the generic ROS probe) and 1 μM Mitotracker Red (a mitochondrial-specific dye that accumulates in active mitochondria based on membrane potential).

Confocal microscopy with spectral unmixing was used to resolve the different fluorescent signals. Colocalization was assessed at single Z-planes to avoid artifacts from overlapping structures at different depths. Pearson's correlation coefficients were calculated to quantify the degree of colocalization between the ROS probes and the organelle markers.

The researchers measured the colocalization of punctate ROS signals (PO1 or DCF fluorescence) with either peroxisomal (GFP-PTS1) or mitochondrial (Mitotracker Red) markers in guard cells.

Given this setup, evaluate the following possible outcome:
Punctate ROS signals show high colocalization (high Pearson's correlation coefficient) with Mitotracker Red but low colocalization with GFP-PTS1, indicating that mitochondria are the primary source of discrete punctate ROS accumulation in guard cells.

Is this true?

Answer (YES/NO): YES